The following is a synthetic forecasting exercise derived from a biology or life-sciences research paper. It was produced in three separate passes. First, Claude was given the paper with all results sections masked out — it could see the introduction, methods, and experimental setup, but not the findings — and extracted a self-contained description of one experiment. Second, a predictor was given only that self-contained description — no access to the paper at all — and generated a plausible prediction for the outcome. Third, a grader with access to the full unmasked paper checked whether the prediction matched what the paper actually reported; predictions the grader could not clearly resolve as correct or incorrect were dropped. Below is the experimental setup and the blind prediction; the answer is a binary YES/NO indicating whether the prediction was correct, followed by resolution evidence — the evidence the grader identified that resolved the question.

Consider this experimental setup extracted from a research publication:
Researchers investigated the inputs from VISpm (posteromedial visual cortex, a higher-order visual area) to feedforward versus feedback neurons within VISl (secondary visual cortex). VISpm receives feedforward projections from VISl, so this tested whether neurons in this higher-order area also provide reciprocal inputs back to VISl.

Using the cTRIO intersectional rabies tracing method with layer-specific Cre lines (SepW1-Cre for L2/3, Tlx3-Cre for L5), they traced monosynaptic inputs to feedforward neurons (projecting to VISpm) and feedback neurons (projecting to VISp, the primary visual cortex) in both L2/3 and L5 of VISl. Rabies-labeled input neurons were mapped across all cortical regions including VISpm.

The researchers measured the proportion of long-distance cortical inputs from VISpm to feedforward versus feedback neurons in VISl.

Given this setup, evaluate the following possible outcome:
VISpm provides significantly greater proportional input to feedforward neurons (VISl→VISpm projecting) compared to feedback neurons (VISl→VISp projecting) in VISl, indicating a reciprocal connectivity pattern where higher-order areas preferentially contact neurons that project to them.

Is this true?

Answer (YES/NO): YES